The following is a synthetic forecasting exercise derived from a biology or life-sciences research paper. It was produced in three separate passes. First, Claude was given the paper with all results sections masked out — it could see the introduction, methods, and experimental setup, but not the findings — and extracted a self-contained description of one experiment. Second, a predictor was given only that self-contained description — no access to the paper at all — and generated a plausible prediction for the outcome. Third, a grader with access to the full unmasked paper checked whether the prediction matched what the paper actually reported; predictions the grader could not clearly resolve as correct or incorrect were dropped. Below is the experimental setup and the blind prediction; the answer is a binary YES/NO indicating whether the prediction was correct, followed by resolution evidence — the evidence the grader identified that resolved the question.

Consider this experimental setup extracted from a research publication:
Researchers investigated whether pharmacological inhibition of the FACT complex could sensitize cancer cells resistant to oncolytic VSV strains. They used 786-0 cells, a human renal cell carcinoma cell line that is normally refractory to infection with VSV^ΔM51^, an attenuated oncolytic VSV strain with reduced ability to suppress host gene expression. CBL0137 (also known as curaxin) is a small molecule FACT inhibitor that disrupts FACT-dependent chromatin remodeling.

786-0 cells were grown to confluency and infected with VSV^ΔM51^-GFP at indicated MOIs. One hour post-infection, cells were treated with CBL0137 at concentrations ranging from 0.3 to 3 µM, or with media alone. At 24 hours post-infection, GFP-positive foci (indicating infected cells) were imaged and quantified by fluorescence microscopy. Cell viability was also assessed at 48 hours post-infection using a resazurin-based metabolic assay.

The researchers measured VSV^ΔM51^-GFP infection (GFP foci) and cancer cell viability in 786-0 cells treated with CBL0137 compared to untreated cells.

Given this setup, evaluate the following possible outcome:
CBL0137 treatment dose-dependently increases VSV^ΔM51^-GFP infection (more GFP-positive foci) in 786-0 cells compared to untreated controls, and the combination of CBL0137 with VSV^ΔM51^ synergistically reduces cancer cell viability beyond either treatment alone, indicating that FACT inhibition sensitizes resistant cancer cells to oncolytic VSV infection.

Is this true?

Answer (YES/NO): YES